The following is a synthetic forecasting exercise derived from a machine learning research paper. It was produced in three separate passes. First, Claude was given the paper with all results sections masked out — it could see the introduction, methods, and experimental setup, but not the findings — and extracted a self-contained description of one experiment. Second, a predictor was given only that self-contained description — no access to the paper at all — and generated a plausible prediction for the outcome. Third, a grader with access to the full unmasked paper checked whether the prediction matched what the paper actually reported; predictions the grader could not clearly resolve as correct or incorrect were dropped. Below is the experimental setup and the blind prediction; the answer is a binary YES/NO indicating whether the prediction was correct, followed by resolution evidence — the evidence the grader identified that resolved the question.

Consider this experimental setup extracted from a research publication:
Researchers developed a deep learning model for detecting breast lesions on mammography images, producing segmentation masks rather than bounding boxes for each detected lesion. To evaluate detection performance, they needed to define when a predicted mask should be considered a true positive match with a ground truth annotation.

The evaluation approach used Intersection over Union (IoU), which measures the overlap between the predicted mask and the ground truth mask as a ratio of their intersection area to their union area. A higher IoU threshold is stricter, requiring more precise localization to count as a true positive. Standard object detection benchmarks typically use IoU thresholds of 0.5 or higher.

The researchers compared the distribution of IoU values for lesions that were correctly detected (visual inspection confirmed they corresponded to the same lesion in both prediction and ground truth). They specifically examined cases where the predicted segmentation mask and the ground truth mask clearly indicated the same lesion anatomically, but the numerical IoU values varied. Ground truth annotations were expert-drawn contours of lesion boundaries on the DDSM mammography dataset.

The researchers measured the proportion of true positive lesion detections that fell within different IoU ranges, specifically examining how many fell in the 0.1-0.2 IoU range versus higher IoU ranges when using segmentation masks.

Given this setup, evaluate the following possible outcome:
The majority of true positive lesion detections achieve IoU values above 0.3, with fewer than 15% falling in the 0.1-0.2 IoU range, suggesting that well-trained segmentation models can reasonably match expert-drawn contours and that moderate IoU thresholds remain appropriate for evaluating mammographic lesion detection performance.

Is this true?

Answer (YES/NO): NO